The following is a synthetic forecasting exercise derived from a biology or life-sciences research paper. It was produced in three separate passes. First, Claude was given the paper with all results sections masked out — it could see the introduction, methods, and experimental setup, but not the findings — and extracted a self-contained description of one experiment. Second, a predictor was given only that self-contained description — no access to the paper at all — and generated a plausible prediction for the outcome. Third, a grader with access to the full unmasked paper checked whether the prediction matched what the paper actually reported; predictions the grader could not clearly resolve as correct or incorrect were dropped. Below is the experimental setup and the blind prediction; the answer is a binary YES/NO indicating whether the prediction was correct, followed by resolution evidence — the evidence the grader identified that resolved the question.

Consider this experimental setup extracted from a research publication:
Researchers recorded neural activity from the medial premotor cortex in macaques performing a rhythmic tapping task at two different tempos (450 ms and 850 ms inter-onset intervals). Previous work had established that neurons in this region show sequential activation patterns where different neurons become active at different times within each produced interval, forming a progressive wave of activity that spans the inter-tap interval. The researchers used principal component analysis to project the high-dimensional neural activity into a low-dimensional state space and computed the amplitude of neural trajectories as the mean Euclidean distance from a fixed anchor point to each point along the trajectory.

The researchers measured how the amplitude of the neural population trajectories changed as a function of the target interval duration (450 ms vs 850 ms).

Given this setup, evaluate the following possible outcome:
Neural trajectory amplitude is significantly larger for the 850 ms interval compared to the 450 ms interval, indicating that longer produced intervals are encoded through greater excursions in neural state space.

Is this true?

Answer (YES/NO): YES